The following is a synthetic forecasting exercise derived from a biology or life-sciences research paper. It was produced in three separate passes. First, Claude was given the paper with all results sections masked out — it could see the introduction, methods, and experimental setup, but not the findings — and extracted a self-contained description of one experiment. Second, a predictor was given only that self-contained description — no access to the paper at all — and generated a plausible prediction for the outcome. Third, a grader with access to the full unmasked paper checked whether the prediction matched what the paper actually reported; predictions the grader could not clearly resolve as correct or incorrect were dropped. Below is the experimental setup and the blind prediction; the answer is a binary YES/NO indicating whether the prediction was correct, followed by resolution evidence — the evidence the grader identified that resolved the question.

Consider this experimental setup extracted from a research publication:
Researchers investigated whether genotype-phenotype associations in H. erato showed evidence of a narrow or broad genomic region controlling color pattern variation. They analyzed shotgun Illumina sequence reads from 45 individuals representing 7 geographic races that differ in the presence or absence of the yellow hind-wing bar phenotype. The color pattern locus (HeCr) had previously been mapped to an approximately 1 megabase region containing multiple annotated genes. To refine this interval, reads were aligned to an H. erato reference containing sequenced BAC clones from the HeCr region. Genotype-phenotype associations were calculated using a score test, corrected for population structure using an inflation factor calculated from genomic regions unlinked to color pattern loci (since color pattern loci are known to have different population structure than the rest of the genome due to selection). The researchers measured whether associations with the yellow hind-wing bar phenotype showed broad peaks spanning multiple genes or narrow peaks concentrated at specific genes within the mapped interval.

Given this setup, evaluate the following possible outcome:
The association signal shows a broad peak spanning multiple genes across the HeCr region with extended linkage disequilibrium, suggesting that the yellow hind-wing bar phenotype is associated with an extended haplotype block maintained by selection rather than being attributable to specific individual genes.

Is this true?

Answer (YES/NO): NO